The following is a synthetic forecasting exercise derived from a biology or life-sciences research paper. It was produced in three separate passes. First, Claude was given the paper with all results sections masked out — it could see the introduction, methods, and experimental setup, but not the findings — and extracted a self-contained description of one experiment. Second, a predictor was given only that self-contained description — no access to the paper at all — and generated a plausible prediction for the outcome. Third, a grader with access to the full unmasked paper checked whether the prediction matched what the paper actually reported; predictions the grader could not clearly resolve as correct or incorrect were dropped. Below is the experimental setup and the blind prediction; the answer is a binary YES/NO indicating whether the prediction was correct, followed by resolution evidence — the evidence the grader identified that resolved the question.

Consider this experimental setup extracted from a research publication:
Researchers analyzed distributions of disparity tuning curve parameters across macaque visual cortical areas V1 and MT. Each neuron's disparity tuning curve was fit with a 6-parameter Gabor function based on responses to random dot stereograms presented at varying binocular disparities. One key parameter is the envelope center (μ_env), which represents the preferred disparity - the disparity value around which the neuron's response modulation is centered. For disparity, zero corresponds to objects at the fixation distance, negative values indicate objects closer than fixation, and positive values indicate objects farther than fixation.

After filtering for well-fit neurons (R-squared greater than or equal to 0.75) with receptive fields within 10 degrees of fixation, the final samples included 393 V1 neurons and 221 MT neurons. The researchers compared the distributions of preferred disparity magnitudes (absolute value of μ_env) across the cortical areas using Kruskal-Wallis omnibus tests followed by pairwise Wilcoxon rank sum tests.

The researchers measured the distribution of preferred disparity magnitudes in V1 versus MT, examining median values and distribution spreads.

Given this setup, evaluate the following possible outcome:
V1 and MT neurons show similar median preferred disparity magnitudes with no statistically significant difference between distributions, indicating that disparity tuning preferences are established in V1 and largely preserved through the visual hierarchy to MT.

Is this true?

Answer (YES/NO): NO